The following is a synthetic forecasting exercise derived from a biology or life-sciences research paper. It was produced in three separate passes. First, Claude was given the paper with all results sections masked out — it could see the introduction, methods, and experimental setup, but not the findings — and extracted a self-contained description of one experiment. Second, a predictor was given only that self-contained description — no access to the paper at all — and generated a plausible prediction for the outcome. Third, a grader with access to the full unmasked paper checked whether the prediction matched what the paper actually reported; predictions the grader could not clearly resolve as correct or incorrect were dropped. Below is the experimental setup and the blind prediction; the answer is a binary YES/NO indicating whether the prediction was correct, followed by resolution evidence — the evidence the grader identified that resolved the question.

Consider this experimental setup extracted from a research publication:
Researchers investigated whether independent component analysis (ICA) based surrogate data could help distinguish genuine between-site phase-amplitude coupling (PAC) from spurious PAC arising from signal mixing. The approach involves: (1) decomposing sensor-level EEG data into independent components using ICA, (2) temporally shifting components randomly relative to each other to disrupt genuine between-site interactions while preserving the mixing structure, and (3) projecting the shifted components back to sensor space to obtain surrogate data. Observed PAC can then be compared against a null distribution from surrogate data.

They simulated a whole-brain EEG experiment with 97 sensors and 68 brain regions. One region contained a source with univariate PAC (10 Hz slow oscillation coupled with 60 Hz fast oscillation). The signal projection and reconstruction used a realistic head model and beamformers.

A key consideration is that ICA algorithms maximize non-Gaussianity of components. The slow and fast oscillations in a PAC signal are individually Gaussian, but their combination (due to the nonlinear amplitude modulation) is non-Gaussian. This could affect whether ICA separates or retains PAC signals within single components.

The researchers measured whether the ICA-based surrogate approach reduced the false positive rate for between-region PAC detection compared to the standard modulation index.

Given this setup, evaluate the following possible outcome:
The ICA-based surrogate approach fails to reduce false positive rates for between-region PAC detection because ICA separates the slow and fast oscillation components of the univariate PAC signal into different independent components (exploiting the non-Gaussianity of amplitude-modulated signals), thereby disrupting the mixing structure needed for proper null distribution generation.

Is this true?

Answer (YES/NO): NO